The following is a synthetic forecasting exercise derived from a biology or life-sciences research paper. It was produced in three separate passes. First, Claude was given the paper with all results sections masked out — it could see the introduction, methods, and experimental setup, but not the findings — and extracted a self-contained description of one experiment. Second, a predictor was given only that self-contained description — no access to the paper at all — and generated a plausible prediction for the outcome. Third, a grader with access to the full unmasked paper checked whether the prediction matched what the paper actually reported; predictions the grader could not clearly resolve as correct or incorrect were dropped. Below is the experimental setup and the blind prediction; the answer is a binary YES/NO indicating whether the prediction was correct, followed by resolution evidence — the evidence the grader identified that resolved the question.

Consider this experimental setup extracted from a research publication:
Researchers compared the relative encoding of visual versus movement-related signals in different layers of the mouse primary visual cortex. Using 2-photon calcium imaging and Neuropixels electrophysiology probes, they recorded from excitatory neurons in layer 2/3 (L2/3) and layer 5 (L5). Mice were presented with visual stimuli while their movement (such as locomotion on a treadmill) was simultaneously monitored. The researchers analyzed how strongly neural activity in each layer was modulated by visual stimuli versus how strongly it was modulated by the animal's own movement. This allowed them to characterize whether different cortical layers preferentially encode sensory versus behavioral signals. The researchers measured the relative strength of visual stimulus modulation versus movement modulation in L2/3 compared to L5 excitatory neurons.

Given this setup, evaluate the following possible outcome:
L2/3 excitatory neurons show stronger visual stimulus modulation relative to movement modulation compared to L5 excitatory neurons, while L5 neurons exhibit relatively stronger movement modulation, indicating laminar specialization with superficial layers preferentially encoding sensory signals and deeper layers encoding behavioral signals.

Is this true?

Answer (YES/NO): YES